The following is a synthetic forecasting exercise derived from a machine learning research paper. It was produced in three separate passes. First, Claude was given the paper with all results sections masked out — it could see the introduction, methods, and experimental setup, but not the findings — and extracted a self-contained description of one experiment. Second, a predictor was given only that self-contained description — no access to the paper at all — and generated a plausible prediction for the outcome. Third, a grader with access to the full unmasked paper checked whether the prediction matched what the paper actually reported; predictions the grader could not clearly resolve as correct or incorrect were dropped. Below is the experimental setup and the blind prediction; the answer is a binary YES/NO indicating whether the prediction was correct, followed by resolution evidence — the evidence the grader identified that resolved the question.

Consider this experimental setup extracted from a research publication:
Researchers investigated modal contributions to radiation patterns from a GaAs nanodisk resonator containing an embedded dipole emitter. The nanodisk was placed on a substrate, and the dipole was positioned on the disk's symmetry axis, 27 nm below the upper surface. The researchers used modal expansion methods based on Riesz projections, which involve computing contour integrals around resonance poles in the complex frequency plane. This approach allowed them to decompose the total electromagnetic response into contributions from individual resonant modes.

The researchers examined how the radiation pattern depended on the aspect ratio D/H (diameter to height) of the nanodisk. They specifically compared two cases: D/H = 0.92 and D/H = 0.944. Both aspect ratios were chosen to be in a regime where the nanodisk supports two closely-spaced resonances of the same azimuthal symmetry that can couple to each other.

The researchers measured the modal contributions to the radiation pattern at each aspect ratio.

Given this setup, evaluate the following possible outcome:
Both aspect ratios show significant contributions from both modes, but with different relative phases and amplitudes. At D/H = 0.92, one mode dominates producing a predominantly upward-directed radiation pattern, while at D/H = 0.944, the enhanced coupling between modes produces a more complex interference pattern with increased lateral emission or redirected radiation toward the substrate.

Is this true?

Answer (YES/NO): NO